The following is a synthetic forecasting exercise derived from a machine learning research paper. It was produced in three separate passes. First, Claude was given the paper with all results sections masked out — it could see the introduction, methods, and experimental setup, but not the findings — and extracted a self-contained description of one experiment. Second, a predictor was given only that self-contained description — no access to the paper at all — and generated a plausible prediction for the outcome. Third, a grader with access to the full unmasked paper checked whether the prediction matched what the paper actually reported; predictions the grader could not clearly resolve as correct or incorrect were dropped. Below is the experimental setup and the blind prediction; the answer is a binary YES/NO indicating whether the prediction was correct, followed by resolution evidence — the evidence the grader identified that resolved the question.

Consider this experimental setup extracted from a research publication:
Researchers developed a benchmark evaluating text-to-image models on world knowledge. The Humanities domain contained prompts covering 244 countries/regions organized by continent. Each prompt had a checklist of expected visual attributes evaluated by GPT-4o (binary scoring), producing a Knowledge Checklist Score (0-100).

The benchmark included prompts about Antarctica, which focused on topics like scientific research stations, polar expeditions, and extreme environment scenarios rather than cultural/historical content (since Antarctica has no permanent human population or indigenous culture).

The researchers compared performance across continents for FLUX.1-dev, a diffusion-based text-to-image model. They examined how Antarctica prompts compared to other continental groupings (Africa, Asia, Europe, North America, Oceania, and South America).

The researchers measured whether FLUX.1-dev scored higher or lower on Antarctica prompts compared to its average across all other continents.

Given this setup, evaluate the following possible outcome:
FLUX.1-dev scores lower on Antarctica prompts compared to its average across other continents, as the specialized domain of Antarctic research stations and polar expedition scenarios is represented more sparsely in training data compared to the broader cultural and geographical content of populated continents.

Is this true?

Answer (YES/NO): NO